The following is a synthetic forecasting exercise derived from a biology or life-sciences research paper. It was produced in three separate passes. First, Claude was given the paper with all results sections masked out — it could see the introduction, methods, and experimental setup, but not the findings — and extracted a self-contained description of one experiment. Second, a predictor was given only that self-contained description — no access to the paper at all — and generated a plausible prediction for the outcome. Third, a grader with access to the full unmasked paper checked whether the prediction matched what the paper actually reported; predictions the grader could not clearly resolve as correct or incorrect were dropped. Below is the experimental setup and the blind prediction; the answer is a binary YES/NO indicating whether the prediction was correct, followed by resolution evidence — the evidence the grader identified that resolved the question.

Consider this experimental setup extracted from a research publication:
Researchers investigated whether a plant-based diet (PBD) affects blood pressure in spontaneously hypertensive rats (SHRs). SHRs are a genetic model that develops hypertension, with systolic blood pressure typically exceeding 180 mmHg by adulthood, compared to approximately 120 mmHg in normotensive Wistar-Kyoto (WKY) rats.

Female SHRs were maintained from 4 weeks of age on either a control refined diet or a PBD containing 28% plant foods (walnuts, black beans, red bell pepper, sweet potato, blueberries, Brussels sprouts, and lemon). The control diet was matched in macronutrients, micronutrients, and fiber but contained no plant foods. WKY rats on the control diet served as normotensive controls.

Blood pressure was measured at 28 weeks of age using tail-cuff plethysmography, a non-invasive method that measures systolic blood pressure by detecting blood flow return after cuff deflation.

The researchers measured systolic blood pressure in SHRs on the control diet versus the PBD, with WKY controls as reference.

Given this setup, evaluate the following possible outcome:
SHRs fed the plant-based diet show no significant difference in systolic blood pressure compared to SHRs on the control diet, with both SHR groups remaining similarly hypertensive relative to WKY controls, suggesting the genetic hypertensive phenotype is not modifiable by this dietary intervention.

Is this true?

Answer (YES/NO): YES